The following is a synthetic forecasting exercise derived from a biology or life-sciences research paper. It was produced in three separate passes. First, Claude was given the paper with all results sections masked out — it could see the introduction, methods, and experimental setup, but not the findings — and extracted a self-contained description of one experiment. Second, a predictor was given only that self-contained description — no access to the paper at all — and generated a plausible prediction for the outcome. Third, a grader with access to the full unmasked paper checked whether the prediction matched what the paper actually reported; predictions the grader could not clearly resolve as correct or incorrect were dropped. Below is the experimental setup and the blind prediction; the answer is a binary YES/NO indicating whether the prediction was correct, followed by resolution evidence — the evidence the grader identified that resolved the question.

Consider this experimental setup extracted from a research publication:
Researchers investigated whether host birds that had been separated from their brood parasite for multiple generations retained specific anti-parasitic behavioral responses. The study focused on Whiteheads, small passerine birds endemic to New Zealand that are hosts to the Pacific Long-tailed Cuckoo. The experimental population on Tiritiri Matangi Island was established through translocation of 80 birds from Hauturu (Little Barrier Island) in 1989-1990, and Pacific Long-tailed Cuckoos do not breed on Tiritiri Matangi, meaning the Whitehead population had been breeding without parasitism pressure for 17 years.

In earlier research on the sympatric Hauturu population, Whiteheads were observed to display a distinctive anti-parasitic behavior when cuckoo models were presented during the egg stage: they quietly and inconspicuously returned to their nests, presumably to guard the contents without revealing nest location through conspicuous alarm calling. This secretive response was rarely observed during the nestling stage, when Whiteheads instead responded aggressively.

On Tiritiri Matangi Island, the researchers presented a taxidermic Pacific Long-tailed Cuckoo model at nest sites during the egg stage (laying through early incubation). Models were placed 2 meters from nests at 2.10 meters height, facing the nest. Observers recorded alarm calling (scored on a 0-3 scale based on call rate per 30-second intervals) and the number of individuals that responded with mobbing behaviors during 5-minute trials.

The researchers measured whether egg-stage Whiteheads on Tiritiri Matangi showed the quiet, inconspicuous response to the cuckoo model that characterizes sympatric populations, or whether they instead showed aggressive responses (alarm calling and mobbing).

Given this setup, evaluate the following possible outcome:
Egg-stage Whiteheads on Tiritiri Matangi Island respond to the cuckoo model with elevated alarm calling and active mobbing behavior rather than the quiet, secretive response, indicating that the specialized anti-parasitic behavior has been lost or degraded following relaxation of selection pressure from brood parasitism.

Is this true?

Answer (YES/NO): YES